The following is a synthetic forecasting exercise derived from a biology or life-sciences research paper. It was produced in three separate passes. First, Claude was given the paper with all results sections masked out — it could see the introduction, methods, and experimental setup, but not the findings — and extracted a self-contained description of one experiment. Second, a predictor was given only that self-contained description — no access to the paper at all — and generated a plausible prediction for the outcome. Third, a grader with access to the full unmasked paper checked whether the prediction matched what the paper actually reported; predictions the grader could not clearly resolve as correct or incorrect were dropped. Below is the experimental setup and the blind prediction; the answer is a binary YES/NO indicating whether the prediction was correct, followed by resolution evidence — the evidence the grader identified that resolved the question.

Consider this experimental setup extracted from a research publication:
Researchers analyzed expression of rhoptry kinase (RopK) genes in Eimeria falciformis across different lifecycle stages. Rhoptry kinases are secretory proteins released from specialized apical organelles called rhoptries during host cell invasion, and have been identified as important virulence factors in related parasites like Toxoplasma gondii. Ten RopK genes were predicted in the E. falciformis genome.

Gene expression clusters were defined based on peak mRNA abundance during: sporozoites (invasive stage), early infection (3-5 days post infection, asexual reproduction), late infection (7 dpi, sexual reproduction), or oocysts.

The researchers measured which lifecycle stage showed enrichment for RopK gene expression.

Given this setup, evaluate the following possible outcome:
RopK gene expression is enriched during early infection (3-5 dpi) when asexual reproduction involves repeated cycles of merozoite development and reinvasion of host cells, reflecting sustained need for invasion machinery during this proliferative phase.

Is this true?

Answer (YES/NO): YES